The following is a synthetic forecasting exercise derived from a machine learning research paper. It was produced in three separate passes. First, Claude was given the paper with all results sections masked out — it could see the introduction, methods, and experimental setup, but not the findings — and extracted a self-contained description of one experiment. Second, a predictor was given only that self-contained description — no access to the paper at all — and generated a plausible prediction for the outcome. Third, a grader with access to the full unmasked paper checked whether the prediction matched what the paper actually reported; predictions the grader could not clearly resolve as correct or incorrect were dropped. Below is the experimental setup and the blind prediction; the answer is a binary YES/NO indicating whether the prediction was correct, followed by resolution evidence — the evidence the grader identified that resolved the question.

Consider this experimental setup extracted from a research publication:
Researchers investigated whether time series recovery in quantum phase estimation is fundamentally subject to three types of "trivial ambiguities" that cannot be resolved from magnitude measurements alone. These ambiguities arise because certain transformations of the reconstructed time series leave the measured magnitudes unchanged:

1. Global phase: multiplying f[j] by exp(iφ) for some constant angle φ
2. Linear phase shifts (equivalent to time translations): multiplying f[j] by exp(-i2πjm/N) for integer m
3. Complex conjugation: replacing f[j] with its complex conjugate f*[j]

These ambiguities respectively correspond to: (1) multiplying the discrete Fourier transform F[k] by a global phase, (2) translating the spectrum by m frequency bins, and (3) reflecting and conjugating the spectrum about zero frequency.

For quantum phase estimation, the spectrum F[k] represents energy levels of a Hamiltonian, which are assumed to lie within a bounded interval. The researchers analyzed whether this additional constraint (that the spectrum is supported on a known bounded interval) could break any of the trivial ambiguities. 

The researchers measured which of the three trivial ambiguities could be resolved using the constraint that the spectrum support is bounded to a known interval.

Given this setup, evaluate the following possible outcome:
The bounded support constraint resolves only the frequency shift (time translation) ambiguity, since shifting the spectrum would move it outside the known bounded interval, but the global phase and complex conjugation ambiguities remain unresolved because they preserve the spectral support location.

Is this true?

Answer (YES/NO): NO